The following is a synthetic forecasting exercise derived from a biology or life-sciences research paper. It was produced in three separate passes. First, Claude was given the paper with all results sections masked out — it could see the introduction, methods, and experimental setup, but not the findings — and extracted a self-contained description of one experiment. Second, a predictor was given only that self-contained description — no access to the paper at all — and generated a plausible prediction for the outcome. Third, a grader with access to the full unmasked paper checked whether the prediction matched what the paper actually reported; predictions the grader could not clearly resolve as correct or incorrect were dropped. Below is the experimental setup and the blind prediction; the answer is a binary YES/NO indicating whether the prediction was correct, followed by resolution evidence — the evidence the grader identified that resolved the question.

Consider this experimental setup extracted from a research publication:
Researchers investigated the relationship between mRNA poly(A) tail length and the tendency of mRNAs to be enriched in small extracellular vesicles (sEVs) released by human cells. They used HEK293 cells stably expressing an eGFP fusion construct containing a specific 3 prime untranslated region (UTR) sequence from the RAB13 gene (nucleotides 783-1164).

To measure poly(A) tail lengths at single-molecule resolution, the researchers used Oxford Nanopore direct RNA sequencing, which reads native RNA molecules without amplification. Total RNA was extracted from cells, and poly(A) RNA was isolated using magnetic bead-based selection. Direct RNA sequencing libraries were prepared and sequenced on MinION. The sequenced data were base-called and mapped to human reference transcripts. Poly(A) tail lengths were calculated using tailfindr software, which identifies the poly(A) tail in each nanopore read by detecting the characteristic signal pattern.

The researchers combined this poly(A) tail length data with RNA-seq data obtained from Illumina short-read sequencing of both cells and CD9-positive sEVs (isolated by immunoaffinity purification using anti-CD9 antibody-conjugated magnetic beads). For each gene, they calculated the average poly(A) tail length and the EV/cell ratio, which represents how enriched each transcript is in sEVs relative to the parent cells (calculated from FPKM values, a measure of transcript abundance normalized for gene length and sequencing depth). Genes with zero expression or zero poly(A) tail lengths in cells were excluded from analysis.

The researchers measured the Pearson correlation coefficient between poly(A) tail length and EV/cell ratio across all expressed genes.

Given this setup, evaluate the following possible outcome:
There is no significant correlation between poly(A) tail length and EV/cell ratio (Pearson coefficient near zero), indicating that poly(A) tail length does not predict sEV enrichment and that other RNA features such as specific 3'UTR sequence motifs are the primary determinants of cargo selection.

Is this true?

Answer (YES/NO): YES